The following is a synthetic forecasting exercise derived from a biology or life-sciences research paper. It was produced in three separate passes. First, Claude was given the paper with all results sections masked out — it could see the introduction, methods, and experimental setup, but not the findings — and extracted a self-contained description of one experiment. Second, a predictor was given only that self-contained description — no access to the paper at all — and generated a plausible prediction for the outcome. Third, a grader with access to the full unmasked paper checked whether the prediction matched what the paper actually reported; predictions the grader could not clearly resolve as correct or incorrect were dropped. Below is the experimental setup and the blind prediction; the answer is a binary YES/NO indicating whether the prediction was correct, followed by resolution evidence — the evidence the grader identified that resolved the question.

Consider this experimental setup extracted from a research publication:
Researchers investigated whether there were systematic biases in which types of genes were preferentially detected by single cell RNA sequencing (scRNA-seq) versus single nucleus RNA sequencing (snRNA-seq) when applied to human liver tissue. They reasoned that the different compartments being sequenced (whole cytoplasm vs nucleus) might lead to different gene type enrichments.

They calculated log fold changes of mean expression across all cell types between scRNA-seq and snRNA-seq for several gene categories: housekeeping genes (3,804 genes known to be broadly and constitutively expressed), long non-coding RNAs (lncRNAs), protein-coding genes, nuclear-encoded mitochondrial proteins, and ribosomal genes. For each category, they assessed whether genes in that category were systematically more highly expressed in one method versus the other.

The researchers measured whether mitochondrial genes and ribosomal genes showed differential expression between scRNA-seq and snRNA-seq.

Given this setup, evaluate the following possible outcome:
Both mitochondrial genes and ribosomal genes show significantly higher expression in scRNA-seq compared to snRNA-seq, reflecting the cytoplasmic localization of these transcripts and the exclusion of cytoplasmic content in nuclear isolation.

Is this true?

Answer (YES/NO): YES